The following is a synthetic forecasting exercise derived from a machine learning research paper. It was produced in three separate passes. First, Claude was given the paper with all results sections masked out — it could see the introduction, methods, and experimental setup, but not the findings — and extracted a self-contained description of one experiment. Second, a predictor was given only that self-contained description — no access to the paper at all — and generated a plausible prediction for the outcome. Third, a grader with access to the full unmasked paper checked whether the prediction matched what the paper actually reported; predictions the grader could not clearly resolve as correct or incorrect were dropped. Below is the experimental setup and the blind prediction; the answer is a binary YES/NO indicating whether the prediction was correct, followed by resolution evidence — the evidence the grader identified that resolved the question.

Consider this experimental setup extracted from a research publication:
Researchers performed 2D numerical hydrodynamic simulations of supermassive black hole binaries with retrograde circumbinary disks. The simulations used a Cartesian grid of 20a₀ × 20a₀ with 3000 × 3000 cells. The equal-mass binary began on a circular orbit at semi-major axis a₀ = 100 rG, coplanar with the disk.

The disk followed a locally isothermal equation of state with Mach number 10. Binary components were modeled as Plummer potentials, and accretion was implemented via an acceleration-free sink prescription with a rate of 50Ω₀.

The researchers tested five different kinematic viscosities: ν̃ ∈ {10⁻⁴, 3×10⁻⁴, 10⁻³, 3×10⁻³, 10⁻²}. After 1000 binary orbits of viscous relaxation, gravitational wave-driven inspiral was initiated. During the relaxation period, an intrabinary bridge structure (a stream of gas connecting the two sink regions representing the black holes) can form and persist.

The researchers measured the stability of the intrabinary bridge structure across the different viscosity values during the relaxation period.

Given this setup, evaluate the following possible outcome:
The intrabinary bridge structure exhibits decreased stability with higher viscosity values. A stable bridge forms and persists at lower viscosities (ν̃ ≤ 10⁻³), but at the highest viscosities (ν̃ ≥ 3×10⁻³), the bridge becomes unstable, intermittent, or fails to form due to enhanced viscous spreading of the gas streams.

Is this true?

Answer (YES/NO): NO